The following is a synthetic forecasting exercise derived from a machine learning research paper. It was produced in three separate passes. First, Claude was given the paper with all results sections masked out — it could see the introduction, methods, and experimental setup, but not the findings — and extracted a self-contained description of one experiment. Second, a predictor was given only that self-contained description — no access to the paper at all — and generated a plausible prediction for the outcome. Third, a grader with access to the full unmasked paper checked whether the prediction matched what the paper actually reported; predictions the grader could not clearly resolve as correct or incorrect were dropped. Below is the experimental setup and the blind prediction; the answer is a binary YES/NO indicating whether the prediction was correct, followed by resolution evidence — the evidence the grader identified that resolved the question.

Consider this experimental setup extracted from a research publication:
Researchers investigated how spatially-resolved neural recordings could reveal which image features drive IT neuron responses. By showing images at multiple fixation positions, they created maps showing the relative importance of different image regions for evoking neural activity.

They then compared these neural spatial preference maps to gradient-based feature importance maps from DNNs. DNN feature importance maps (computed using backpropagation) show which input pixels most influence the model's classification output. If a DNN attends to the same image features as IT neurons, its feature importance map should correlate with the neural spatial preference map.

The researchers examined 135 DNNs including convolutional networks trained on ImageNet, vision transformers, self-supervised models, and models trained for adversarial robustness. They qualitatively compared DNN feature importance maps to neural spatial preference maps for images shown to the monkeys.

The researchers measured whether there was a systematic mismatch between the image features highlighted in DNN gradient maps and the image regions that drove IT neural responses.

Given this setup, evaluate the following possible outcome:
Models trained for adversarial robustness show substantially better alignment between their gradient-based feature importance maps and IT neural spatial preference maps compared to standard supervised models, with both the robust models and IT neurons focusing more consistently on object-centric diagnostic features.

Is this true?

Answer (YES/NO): NO